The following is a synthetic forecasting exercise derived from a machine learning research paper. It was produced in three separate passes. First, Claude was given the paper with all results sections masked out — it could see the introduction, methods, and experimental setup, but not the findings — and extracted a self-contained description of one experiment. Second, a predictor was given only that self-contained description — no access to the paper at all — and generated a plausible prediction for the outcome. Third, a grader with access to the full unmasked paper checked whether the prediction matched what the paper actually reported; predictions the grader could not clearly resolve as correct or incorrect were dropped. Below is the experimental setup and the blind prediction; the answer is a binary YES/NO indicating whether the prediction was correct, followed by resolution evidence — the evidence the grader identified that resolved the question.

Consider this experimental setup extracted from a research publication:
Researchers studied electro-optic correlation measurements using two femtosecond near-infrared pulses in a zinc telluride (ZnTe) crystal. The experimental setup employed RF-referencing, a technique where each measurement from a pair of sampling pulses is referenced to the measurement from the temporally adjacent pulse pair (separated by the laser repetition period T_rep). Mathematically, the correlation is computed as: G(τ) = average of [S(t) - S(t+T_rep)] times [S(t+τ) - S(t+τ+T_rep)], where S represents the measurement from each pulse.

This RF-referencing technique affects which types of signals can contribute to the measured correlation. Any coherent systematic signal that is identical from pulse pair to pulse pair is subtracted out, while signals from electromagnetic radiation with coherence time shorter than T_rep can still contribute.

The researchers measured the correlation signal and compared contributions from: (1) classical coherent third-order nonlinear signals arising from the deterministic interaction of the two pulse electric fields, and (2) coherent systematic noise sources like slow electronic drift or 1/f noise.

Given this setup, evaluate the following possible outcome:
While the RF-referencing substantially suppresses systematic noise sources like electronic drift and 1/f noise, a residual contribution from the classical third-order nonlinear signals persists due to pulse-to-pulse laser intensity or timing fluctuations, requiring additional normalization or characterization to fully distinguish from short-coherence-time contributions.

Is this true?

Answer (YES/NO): NO